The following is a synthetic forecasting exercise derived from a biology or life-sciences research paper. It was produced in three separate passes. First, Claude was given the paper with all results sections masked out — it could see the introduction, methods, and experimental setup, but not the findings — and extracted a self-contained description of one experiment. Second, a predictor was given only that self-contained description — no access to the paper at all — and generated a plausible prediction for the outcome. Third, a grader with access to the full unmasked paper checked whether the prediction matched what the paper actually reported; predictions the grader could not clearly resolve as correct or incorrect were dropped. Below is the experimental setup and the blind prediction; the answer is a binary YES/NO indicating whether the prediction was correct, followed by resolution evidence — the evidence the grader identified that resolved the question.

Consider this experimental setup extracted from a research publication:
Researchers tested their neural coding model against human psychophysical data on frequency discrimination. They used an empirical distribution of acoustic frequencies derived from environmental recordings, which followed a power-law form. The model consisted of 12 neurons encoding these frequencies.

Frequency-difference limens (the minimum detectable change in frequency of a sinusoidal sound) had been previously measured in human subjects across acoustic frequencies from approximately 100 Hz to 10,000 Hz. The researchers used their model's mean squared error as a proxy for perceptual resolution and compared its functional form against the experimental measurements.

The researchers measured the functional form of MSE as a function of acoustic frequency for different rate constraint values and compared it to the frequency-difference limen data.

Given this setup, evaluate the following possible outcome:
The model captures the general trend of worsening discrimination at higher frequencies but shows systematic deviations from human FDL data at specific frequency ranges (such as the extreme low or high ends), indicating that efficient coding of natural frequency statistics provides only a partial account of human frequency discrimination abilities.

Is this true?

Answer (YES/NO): NO